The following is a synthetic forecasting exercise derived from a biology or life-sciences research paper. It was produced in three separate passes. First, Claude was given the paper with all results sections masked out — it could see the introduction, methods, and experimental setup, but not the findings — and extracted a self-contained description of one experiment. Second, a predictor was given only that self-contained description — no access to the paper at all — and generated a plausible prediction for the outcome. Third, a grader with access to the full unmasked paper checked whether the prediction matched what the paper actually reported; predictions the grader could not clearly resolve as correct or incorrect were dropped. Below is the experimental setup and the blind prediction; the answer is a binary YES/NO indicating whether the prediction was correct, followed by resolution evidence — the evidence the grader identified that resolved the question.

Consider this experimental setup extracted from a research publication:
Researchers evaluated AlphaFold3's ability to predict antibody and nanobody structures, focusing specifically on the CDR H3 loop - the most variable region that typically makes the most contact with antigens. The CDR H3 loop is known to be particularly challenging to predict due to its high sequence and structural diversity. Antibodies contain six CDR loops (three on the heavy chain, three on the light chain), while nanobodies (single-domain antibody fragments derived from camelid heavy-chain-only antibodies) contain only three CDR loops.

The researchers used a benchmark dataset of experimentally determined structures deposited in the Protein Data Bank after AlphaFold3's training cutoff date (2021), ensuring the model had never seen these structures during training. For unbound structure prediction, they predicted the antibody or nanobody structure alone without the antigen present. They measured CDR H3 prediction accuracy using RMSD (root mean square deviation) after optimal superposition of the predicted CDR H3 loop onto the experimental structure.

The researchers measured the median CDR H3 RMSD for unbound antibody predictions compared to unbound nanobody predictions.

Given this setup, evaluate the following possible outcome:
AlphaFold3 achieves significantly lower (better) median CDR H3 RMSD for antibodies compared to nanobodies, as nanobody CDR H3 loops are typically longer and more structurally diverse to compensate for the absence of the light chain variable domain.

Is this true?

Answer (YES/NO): NO